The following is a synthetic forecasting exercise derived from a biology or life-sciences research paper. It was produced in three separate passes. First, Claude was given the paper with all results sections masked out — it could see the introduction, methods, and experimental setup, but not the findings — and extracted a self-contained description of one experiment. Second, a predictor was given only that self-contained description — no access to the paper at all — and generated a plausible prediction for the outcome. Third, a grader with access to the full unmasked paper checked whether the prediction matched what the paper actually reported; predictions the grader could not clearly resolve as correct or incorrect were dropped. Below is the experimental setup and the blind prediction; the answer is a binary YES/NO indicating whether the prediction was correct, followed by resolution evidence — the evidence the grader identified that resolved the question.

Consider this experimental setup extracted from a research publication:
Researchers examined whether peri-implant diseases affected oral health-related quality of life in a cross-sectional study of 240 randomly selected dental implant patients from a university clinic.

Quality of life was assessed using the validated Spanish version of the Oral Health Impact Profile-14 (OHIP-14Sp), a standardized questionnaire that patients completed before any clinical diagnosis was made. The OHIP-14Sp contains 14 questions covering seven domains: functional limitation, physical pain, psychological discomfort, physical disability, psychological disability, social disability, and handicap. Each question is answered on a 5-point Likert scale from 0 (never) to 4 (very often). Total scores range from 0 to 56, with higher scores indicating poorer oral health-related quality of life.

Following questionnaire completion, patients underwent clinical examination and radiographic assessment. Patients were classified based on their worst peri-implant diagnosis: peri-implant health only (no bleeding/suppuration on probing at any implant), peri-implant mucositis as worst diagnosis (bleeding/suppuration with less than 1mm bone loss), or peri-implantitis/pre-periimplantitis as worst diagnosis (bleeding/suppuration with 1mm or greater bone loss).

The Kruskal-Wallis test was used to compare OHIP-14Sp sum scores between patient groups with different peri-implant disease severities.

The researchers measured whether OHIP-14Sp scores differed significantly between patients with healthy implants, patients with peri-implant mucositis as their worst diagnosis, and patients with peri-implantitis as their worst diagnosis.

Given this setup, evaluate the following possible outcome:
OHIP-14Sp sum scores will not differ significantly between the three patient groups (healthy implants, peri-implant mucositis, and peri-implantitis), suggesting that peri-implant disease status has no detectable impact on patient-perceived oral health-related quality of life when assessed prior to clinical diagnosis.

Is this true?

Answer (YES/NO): YES